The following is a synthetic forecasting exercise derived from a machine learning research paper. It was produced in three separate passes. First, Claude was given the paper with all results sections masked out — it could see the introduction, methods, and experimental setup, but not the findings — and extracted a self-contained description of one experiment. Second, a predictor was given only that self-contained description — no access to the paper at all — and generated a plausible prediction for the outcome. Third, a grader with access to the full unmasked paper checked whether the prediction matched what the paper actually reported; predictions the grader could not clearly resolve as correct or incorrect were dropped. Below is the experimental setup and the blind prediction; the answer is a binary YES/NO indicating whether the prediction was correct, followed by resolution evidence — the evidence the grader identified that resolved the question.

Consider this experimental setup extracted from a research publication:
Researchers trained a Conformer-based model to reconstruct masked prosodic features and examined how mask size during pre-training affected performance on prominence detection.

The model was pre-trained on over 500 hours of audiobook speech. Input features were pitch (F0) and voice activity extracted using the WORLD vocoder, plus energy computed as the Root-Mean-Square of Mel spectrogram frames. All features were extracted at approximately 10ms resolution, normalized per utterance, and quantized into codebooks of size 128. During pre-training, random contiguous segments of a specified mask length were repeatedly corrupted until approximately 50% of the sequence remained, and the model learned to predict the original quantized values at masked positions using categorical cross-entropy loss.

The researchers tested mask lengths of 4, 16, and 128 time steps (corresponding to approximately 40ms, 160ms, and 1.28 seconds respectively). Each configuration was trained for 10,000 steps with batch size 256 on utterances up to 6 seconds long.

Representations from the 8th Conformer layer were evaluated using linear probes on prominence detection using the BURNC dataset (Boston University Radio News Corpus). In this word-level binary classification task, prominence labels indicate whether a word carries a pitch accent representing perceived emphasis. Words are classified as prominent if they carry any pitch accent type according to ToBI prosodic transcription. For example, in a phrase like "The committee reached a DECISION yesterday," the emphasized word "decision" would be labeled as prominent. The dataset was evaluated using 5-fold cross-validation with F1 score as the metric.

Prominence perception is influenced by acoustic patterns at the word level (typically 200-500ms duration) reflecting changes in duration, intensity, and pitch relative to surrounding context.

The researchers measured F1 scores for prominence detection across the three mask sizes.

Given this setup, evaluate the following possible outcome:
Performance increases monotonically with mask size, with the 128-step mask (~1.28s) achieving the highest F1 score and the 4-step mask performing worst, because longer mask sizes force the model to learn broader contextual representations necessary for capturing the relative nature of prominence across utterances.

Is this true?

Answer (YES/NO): NO